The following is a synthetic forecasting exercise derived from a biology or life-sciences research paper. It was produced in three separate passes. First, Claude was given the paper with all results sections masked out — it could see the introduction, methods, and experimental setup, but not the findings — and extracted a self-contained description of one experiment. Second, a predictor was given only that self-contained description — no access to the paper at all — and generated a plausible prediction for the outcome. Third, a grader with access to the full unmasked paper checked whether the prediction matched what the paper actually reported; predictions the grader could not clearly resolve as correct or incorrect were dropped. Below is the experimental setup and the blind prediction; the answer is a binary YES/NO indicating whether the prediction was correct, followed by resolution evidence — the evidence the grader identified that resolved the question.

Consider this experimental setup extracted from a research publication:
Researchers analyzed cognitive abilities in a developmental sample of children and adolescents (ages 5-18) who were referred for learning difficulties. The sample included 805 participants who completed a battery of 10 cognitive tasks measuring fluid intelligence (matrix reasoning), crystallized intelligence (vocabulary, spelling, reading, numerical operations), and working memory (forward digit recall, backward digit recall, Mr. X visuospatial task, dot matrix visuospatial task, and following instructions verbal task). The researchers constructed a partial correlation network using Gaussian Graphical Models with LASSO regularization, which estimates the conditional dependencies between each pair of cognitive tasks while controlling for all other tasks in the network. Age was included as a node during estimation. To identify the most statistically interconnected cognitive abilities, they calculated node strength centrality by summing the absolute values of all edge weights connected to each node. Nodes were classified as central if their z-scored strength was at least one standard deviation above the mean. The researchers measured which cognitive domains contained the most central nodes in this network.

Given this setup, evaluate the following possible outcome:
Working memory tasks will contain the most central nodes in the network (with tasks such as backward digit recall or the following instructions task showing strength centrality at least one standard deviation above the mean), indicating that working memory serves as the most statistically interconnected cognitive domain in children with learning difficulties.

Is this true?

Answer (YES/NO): NO